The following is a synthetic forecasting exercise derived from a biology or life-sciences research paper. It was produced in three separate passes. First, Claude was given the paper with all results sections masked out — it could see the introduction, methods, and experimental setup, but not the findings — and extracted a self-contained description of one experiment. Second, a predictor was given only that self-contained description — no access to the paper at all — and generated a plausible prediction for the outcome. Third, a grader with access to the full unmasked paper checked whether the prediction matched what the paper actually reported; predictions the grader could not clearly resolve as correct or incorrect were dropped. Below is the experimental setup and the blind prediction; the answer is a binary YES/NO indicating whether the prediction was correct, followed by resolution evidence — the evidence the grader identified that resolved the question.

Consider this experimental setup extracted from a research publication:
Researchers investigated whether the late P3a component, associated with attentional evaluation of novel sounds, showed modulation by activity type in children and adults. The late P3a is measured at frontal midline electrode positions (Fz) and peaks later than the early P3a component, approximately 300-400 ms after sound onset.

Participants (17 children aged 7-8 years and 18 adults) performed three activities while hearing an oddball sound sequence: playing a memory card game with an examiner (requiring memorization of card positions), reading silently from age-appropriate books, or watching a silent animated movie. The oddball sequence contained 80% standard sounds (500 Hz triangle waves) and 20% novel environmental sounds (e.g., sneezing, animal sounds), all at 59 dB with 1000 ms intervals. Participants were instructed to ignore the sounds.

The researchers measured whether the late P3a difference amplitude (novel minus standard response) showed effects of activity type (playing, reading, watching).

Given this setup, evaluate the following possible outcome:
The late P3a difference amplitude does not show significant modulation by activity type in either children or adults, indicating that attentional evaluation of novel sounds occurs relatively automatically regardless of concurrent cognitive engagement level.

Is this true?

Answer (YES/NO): YES